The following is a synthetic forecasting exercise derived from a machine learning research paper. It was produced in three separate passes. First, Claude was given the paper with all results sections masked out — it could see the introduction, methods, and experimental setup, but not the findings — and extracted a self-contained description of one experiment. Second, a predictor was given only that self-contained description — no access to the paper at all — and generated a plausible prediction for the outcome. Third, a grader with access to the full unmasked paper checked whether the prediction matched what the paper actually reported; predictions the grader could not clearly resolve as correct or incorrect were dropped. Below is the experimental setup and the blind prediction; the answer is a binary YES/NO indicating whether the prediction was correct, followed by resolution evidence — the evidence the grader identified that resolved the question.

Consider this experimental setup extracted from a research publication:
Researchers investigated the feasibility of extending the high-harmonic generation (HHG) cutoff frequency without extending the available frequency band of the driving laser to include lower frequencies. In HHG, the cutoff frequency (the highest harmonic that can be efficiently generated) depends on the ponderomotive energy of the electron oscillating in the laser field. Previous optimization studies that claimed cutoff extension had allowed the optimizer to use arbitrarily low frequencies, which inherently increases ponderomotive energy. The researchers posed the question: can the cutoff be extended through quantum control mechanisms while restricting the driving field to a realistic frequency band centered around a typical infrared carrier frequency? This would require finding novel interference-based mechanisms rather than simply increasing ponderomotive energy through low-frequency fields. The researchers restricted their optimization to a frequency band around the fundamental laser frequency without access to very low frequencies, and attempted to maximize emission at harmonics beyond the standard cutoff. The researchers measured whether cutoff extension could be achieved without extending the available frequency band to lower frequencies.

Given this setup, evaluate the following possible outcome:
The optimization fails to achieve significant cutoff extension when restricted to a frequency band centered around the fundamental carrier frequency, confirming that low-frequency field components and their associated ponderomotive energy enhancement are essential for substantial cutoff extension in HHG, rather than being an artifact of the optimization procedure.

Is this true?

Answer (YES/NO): YES